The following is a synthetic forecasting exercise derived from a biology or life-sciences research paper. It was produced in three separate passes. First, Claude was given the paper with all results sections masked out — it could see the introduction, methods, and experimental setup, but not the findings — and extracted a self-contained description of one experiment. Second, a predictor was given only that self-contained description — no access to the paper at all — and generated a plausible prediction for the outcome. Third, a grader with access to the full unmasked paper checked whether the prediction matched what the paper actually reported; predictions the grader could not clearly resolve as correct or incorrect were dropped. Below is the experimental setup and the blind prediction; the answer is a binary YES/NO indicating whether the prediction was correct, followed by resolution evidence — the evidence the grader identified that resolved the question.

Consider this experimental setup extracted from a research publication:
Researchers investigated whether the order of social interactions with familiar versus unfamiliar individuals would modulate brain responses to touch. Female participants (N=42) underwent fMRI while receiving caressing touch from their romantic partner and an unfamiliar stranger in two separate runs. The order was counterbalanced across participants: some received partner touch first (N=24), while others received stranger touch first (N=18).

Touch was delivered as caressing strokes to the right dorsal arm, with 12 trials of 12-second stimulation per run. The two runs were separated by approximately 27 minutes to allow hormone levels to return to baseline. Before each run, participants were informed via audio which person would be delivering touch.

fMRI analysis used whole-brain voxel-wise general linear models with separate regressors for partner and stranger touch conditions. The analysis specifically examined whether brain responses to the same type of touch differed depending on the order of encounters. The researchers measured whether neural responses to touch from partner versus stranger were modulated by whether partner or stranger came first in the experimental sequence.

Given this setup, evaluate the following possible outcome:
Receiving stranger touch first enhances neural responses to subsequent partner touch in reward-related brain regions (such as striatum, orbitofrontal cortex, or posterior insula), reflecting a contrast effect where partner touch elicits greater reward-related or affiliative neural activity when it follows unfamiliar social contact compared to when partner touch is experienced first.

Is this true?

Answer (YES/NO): NO